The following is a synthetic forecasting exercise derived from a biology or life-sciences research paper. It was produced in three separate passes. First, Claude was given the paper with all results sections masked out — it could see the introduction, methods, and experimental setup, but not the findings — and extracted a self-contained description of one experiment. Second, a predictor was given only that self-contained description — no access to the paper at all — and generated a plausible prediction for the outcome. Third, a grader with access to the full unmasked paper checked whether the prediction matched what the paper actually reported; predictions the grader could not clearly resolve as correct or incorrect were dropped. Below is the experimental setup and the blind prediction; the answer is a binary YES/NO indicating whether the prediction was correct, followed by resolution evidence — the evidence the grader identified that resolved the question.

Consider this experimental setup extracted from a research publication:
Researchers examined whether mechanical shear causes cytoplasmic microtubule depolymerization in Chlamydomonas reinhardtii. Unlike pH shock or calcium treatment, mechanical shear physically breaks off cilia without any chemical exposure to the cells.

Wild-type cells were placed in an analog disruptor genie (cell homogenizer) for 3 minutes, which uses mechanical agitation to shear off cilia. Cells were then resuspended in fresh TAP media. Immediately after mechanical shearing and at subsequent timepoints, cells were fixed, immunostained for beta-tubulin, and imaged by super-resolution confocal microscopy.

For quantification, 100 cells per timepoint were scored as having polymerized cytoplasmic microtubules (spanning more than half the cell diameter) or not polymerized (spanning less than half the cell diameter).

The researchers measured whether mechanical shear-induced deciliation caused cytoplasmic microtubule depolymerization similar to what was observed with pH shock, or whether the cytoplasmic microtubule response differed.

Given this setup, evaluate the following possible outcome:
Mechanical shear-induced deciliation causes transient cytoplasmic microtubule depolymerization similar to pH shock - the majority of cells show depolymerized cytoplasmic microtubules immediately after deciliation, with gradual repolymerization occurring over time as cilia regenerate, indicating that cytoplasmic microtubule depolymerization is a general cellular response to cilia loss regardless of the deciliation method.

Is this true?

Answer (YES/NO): NO